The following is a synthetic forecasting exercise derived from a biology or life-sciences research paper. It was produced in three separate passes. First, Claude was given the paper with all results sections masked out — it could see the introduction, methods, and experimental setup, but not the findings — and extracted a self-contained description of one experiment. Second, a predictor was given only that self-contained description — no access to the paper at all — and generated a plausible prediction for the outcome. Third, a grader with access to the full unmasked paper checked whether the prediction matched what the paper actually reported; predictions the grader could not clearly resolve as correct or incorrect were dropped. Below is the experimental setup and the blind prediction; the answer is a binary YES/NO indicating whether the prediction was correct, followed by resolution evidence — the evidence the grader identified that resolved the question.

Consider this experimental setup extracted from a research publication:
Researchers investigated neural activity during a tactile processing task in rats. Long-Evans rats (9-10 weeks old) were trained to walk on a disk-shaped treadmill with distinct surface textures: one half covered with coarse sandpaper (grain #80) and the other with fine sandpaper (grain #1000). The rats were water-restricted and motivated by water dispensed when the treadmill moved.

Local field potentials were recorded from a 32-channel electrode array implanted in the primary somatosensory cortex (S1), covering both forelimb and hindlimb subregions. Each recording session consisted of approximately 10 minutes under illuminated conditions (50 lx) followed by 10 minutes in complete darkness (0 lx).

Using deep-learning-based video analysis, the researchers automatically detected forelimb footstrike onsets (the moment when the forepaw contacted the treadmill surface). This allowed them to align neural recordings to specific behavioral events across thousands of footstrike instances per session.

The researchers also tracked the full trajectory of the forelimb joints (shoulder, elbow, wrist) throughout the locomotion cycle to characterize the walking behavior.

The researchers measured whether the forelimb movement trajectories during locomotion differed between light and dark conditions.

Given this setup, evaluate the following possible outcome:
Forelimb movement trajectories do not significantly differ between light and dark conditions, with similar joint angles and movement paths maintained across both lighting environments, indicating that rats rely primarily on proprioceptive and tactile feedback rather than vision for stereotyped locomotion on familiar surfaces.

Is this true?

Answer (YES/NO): YES